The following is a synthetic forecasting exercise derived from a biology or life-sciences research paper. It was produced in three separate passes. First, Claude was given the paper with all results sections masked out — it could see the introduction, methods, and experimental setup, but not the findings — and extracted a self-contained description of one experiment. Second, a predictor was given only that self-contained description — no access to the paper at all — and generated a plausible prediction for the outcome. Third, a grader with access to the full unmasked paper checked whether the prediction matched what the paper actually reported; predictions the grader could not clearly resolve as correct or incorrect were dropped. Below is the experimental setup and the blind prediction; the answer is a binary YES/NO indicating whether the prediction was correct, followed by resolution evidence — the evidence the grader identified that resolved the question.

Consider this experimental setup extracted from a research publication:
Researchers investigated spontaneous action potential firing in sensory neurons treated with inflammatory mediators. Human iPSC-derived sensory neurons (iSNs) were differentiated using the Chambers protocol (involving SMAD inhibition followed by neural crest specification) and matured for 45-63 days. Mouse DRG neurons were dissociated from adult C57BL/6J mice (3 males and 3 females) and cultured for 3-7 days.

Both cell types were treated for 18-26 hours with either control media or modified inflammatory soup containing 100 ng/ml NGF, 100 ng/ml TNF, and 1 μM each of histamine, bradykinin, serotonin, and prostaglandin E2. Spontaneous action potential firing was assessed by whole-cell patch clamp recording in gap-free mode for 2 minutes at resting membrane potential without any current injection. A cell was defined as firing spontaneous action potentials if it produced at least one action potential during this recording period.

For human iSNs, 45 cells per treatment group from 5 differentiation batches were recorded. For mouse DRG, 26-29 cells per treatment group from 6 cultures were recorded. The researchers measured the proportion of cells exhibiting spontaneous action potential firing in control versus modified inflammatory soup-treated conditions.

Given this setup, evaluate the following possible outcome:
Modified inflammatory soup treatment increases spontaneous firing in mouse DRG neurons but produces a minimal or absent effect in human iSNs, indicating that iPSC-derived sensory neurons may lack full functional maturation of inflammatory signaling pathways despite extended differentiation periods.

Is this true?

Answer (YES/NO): NO